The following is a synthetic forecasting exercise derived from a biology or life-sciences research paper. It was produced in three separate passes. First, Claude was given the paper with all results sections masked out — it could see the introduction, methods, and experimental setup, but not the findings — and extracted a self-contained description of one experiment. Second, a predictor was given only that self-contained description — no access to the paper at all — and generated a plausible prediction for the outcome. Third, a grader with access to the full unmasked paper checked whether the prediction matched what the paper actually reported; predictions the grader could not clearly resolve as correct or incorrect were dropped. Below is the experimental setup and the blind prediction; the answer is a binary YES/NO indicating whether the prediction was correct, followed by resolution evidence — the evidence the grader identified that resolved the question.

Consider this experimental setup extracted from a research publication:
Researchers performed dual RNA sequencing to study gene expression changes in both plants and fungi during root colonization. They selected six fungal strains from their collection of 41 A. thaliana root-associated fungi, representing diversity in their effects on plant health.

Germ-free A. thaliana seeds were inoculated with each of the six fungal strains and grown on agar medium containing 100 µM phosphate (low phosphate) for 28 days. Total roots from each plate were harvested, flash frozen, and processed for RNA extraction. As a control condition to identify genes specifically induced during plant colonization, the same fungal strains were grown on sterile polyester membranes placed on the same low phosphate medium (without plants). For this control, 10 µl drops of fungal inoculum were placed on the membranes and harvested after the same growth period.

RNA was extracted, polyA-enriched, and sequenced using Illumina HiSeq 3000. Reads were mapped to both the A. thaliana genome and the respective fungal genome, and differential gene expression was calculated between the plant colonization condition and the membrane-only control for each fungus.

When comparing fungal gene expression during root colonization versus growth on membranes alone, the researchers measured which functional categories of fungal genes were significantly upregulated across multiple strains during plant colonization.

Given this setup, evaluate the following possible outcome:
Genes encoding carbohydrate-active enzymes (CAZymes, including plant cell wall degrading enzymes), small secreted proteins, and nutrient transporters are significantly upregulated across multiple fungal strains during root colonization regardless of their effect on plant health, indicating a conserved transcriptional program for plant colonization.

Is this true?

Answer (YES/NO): NO